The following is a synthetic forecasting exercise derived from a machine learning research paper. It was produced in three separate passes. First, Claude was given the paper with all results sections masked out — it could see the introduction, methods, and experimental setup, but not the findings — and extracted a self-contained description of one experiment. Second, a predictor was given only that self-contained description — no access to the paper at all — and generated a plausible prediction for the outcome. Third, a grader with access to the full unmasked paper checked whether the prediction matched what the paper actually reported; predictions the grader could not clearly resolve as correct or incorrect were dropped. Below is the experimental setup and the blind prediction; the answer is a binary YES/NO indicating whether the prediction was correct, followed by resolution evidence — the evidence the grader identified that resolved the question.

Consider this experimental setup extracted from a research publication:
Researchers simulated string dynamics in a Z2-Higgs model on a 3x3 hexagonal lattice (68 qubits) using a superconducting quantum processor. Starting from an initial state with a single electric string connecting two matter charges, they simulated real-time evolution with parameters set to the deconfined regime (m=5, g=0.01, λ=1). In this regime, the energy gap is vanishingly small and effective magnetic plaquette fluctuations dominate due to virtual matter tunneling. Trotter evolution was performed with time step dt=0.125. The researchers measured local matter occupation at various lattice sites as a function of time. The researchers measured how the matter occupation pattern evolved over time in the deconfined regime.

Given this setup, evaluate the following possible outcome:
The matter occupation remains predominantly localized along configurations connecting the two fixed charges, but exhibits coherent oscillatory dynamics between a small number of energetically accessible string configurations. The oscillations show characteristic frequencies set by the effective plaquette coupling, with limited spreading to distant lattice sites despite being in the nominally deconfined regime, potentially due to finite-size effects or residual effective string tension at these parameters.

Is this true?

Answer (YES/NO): NO